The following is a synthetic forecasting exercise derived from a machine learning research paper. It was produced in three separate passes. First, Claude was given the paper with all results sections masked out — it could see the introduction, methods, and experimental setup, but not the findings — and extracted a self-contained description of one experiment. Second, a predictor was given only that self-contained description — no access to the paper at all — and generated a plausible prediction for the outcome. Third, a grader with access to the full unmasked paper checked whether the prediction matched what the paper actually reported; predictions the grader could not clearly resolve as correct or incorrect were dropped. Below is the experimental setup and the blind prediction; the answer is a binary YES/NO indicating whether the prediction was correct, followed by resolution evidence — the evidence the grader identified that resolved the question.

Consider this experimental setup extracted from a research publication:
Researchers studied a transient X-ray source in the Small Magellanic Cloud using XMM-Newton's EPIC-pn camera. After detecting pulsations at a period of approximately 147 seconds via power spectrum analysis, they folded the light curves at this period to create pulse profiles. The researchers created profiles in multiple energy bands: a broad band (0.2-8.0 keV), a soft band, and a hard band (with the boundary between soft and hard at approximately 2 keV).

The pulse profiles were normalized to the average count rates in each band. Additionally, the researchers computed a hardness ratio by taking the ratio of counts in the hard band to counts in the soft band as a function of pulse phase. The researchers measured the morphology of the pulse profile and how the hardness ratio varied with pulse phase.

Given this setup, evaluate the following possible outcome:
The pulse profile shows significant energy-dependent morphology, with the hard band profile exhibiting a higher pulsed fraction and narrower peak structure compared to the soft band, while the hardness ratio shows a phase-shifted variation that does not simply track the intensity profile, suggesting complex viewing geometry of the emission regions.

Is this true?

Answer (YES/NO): NO